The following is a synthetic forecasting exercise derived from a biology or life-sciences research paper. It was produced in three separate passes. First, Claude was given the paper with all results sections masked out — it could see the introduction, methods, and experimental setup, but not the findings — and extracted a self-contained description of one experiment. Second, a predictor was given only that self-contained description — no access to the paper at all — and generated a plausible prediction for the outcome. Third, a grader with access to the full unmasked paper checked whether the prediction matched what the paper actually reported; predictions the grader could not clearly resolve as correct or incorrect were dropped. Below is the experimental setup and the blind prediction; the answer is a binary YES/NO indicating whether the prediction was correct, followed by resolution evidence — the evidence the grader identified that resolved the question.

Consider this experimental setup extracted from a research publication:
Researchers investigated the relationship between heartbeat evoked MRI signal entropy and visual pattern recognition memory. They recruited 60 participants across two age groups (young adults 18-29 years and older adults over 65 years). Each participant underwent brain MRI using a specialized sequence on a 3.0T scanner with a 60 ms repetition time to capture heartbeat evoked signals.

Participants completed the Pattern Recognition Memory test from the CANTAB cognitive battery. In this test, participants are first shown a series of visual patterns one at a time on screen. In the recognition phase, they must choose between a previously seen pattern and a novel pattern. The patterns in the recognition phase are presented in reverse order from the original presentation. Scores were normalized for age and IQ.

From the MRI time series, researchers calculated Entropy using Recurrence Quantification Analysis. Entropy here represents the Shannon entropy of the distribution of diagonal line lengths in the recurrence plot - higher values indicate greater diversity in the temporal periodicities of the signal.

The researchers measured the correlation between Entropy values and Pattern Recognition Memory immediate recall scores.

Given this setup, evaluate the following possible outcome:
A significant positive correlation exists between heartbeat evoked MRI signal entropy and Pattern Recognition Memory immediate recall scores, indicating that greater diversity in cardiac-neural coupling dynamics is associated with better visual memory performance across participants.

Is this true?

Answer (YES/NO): NO